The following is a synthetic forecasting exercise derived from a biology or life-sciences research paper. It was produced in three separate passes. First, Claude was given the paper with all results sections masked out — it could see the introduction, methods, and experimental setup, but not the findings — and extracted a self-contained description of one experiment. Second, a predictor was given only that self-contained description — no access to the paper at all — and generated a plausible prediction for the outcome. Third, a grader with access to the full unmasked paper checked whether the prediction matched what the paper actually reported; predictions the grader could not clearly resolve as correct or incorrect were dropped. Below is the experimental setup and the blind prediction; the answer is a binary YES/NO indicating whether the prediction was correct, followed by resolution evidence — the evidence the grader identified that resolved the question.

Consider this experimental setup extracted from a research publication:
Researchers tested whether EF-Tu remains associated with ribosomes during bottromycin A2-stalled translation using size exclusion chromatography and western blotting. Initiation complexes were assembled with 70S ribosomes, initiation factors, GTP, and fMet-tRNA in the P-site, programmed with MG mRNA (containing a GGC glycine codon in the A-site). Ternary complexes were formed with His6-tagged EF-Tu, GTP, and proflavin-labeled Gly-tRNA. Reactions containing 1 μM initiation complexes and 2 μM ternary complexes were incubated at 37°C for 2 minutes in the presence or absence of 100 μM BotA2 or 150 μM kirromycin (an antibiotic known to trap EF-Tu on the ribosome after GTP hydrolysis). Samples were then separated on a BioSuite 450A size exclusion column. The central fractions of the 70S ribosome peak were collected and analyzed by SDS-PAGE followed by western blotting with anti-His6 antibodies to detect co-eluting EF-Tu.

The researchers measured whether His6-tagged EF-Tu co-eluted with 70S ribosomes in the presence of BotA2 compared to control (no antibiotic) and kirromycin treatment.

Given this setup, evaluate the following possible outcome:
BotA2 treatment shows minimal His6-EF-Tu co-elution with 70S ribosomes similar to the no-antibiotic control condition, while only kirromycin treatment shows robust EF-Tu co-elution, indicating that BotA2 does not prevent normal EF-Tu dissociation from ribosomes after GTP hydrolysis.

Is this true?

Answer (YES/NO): NO